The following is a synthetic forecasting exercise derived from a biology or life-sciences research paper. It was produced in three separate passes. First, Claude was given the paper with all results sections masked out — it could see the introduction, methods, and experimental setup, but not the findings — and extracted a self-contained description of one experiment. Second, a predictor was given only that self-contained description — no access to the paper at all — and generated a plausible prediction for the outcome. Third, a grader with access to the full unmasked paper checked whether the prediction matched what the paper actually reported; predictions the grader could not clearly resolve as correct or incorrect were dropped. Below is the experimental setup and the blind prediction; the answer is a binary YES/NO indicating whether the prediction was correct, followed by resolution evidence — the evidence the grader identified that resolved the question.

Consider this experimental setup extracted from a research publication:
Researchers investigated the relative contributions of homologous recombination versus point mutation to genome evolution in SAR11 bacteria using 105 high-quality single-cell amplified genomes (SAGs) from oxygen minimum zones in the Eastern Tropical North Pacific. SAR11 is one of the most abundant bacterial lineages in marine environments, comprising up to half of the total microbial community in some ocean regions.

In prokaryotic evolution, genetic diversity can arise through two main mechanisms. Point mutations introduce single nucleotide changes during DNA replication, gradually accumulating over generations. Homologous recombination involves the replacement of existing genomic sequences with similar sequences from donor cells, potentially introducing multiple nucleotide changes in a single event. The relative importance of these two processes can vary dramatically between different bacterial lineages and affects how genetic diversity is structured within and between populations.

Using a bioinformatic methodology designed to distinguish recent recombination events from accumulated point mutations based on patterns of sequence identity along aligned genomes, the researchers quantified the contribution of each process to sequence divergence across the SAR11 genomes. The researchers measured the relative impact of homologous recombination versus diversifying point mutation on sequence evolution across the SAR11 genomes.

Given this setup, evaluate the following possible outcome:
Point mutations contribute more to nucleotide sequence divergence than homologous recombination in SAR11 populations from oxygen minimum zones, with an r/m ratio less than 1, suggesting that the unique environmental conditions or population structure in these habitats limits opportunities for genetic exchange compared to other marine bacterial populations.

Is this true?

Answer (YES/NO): NO